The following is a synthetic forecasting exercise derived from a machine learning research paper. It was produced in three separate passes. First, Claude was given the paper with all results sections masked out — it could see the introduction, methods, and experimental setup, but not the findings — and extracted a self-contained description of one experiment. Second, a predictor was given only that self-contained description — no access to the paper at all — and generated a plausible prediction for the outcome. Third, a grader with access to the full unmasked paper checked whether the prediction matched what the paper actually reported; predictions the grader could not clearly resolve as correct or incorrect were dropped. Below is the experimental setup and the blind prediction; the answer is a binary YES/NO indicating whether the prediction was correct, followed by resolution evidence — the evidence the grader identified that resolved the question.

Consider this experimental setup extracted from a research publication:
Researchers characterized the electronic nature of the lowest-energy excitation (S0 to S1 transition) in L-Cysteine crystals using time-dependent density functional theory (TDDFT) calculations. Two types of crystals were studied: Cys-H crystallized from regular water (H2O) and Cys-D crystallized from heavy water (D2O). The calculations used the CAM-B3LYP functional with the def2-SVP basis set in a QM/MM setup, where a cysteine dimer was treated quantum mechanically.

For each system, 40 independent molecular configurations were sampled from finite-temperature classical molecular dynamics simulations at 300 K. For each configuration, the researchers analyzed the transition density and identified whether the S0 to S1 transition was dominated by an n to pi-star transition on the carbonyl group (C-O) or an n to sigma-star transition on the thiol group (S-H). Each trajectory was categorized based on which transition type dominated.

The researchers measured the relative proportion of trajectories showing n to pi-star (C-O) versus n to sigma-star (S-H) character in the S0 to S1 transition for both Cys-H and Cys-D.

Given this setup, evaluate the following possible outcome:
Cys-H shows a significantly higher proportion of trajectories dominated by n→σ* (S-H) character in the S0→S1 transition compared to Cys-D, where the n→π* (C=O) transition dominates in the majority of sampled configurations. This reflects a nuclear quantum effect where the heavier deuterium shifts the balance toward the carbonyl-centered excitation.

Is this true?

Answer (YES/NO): NO